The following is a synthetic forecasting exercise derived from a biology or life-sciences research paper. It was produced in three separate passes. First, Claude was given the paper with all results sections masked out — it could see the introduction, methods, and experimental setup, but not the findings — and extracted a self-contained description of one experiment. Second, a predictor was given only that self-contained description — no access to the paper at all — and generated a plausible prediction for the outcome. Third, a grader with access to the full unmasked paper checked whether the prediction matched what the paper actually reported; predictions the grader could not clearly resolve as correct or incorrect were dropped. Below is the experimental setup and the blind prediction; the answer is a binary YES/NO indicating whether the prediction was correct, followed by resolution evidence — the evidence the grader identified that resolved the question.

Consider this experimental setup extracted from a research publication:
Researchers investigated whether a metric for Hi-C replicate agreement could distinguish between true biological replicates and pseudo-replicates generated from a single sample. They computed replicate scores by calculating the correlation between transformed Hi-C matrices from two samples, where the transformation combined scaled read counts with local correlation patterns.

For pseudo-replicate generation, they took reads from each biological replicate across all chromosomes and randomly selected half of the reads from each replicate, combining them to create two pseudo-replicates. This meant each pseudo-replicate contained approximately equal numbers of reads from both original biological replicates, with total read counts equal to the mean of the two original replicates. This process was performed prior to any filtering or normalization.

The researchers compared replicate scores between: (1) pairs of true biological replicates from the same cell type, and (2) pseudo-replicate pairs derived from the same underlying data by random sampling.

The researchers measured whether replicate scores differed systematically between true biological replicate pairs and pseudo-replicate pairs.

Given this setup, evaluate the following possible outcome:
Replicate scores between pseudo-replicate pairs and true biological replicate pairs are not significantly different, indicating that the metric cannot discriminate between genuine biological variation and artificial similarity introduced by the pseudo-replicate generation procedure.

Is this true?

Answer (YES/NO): NO